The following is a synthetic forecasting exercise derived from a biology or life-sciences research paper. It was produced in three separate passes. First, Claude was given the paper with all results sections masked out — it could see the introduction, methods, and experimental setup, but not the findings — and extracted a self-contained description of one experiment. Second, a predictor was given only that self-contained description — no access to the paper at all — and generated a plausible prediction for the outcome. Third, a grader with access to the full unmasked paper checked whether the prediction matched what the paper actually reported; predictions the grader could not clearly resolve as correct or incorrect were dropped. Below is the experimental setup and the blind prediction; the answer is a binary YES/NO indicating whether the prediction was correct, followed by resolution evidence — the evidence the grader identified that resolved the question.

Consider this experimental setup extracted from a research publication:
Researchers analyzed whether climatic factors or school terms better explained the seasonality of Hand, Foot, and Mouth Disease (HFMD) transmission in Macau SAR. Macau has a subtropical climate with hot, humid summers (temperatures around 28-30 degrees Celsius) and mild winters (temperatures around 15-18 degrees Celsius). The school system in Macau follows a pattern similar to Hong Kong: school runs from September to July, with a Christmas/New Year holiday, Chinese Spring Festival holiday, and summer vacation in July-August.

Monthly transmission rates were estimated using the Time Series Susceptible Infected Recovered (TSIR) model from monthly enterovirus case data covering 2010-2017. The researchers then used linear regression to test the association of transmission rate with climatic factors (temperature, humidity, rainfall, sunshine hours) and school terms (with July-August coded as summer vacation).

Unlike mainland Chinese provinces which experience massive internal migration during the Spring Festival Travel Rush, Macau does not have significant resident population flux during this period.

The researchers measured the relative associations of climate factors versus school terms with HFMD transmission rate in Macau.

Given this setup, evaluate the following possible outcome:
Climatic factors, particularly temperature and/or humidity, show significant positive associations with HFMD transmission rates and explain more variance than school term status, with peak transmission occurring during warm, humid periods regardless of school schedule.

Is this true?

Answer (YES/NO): NO